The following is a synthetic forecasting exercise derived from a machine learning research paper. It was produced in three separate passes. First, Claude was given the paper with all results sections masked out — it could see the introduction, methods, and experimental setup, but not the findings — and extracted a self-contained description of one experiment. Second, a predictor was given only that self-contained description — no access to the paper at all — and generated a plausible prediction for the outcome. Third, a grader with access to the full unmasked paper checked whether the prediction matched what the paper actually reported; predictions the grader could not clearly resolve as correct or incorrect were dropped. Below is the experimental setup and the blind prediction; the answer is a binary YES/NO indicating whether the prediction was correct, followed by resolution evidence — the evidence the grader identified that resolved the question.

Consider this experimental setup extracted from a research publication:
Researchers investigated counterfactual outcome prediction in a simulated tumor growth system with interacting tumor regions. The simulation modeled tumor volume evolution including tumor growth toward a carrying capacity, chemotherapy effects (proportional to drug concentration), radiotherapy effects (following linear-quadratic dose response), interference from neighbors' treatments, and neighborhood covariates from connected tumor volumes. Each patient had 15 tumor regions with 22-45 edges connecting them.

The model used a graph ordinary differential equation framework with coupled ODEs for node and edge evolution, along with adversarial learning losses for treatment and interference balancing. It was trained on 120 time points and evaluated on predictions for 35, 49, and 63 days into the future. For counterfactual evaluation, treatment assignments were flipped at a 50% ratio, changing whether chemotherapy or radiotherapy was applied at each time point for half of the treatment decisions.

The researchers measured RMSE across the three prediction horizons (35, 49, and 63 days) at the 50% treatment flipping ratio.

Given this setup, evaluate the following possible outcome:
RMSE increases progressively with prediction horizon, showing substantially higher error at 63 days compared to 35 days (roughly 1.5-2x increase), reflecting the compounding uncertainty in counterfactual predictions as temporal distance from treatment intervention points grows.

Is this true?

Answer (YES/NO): NO